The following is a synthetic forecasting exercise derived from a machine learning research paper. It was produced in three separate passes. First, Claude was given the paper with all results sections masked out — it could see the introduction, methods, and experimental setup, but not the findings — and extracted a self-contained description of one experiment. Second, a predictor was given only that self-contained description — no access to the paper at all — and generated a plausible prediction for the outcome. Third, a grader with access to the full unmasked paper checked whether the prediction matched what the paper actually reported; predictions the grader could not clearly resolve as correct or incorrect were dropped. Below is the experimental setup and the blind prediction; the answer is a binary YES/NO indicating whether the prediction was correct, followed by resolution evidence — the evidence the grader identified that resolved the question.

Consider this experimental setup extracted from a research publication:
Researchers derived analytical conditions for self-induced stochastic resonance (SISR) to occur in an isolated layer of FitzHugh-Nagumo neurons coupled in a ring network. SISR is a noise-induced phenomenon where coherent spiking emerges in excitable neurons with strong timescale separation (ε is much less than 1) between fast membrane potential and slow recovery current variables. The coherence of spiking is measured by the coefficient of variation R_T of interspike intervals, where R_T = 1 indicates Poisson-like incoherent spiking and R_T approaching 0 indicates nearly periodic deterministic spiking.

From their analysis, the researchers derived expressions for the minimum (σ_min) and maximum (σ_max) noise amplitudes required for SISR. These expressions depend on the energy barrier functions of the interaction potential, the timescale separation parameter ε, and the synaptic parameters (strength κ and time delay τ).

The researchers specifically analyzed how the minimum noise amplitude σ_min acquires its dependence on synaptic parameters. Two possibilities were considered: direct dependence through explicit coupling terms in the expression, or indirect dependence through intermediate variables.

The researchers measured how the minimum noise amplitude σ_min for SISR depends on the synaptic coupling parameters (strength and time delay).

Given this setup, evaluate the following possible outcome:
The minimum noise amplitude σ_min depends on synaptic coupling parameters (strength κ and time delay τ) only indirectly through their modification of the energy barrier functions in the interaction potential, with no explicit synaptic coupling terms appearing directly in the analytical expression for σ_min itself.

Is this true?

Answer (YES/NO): YES